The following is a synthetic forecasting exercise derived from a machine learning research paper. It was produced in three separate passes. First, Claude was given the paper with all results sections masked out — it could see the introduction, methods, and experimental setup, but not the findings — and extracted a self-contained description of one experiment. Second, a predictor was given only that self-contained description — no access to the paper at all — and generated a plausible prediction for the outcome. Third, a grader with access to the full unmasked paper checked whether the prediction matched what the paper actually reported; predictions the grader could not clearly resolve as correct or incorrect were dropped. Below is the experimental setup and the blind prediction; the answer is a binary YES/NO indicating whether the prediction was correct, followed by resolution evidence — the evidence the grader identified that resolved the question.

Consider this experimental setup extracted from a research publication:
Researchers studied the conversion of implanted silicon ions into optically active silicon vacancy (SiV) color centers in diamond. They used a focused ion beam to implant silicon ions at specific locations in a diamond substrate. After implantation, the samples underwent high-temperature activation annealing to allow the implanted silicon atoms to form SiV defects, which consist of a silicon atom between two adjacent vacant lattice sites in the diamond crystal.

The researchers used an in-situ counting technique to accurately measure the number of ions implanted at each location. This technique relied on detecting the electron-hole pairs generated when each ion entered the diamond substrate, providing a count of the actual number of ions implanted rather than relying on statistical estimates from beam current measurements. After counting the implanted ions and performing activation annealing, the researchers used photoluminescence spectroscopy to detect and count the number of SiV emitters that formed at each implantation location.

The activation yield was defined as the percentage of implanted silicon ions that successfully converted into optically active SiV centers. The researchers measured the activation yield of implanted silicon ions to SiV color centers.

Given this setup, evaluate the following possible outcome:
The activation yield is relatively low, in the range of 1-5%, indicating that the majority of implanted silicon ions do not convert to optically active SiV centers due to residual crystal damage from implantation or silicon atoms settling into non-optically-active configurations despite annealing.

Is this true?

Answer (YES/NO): YES